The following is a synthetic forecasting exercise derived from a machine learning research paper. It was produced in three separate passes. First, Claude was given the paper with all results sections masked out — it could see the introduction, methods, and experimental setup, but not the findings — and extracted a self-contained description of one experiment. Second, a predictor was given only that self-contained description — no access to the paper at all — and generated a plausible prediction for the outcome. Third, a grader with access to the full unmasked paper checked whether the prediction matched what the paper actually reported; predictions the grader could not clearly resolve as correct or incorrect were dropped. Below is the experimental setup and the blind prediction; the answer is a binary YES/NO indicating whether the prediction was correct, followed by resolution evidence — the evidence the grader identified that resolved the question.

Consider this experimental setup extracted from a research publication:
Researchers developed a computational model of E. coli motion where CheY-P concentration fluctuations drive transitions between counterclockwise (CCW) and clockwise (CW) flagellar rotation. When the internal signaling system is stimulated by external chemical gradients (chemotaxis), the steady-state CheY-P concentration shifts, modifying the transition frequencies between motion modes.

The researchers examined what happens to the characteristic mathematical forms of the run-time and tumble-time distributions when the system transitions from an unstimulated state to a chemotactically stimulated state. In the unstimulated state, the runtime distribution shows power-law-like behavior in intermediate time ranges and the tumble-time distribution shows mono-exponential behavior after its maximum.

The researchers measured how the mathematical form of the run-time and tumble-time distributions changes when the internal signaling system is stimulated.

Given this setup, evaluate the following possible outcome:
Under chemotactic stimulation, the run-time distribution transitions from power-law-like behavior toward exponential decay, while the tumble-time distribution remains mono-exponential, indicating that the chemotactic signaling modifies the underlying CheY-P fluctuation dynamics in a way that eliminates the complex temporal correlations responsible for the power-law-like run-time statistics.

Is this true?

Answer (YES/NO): NO